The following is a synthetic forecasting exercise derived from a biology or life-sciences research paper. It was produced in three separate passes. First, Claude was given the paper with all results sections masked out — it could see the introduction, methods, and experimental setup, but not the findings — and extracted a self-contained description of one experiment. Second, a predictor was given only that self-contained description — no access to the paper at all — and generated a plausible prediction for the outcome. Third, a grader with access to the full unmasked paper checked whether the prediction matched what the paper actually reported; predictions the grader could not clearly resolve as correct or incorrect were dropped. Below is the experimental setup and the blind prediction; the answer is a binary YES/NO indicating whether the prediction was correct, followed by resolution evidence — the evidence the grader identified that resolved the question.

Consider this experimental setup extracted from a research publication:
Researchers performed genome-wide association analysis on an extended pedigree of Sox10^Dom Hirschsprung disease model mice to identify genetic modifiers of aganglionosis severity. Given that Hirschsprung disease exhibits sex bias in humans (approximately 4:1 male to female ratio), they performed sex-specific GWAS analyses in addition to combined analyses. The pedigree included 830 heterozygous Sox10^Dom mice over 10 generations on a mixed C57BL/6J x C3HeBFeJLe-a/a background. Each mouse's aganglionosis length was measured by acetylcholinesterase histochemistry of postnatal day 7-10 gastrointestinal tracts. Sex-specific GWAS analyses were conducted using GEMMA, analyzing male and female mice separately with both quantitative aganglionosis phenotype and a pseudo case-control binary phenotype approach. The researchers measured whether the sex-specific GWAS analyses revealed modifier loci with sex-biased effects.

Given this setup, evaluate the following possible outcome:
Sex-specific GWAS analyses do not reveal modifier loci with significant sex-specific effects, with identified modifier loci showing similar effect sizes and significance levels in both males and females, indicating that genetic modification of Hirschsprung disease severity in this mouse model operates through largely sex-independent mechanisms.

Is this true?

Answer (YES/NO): NO